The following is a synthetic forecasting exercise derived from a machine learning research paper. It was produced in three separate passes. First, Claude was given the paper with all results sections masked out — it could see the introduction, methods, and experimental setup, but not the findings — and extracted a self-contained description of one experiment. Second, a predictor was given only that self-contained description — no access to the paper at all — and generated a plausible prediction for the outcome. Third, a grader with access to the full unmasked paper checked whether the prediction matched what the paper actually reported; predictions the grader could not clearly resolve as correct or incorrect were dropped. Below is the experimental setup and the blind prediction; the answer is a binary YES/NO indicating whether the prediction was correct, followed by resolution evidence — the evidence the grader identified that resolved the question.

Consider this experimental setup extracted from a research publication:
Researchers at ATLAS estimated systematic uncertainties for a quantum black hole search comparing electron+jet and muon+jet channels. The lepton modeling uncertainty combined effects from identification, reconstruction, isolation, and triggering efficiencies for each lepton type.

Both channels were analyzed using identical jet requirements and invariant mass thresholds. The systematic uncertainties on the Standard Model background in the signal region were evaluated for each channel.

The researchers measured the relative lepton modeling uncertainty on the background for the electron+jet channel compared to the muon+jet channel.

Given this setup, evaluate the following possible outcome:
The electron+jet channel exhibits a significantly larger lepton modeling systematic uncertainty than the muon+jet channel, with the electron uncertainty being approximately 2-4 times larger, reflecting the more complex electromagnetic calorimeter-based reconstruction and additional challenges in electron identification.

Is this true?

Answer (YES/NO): NO